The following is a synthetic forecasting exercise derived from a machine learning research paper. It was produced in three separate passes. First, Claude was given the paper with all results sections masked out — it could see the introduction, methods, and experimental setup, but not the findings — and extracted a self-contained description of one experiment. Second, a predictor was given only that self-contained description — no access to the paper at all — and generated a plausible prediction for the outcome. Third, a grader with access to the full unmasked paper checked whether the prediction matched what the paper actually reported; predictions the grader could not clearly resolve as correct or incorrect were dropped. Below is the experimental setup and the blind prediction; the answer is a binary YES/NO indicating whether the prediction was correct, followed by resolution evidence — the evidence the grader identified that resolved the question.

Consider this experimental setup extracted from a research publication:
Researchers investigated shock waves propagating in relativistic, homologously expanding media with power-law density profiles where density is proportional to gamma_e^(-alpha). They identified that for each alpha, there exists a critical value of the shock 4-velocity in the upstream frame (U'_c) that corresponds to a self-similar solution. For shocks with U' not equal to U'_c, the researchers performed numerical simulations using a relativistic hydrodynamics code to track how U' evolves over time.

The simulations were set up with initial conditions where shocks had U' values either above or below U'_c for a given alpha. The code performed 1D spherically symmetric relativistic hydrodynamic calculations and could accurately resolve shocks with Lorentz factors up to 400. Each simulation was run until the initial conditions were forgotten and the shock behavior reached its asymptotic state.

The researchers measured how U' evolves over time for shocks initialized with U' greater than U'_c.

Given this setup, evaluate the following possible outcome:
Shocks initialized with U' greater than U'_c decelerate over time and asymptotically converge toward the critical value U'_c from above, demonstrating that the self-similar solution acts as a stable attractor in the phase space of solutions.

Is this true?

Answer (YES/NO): NO